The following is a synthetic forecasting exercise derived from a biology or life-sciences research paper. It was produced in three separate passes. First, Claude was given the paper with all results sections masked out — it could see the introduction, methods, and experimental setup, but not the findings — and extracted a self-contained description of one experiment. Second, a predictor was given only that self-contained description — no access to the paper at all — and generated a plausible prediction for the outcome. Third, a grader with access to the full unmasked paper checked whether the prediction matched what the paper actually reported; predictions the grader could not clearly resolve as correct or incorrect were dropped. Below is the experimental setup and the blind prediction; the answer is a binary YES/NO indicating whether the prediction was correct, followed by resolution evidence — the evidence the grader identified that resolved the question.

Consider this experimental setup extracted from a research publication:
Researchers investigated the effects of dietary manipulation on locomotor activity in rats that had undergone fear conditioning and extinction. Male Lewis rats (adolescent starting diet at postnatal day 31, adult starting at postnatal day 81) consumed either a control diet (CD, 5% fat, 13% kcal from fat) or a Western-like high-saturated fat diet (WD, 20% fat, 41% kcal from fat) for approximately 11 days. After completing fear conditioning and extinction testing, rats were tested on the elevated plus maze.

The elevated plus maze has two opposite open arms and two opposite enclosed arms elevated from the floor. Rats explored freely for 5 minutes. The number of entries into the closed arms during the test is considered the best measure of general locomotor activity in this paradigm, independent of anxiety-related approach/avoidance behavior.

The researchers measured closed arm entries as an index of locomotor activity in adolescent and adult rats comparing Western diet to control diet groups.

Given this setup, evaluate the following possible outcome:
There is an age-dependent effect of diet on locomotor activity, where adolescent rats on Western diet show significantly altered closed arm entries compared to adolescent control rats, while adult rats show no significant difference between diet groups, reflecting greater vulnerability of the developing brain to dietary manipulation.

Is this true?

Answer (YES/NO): NO